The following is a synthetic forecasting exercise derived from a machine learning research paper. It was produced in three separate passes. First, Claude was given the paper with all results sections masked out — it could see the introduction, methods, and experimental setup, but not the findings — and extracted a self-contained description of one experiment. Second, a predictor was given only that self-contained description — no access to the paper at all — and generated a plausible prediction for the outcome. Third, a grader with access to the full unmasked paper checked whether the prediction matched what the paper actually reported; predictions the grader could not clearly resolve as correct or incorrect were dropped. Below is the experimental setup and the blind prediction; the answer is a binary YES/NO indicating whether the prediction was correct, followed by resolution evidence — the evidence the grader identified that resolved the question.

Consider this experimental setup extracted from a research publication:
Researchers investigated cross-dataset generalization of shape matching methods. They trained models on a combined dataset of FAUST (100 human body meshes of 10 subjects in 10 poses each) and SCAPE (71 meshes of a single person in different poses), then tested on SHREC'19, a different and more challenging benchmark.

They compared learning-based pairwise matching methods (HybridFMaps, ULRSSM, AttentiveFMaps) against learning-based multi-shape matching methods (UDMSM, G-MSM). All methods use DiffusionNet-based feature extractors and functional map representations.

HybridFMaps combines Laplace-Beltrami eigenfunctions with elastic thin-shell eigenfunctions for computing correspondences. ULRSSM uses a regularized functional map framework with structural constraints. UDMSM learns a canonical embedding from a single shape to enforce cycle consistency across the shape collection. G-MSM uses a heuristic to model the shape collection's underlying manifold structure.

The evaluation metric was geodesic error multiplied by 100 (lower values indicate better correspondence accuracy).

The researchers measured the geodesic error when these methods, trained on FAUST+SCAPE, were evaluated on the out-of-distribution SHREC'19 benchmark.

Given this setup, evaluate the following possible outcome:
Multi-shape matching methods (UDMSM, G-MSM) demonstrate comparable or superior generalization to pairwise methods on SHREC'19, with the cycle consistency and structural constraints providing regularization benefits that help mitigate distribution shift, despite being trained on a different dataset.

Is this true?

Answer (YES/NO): NO